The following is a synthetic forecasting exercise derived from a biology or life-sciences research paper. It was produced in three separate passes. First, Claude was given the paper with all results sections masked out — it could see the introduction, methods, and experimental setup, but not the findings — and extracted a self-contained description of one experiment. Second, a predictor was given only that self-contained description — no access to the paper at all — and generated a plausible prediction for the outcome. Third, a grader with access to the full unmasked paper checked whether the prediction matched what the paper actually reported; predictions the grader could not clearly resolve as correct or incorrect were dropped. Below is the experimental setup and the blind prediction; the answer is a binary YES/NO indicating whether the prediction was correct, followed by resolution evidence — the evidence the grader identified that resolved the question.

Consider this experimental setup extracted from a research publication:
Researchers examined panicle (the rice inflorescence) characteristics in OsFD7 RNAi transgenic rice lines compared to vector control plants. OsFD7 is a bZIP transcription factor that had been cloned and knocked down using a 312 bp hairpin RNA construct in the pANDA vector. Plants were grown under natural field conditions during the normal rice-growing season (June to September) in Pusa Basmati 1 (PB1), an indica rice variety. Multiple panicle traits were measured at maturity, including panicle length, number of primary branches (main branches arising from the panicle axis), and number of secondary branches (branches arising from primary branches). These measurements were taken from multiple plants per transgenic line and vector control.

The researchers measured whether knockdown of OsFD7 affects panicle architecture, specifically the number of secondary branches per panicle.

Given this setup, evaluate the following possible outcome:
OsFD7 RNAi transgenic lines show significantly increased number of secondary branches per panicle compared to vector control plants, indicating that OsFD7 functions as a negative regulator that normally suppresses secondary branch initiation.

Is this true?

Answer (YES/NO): YES